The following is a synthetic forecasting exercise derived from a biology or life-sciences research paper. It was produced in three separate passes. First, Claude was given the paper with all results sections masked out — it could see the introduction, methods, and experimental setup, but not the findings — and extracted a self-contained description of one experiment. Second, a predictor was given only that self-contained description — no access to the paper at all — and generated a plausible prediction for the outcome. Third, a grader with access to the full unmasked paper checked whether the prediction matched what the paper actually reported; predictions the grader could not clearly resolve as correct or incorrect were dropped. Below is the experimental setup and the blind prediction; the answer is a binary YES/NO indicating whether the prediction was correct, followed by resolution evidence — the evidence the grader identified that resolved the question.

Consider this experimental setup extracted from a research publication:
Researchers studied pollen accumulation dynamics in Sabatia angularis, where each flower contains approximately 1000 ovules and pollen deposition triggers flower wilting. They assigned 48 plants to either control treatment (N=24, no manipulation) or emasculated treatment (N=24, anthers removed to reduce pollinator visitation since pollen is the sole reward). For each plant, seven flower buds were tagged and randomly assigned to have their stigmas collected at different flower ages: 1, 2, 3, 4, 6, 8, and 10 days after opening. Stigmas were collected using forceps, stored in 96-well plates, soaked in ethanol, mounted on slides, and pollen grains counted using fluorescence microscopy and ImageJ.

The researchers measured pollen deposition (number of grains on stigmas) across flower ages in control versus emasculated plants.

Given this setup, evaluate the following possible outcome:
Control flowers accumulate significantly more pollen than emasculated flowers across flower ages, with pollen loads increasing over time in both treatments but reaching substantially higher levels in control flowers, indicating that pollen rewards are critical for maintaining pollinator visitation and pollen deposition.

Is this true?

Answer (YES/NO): NO